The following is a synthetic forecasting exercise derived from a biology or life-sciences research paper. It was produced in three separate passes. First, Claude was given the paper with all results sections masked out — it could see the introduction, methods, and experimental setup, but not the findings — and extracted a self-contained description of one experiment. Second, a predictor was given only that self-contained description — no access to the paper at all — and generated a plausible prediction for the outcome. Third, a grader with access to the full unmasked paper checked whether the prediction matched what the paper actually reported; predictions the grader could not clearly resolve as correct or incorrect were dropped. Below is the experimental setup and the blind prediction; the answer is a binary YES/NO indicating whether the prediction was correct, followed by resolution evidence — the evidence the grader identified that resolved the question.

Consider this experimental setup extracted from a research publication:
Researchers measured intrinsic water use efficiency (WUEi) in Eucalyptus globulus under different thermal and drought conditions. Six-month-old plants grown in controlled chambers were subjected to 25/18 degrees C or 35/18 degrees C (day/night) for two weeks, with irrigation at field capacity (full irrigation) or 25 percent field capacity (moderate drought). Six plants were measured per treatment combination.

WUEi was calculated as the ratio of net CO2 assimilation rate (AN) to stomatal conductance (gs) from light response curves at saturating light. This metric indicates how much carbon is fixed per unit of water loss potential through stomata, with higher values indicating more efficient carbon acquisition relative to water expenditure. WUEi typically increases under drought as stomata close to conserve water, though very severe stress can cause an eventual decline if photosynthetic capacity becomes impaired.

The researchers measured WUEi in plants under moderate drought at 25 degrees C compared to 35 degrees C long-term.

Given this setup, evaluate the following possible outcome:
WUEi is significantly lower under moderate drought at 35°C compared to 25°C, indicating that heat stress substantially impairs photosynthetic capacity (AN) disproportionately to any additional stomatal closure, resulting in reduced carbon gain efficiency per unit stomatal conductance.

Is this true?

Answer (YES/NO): NO